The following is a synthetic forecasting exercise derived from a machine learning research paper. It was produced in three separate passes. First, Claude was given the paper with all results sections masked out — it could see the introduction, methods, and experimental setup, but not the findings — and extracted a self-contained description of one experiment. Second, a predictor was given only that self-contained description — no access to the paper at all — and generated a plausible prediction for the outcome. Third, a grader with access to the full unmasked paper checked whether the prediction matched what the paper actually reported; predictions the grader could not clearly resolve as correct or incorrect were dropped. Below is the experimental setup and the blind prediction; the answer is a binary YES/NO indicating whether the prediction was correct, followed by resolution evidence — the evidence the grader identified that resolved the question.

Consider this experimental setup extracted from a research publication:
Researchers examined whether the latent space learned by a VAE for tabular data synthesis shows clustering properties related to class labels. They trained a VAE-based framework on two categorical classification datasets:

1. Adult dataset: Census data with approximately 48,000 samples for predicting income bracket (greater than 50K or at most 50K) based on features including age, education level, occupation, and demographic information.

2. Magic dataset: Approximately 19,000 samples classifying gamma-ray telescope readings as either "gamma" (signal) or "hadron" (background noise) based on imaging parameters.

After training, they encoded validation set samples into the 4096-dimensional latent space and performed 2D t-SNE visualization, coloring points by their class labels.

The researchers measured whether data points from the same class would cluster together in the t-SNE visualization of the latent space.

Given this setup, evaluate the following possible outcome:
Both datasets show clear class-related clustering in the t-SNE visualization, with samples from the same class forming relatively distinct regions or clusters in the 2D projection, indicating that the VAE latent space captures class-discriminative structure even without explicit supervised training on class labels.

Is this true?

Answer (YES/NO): YES